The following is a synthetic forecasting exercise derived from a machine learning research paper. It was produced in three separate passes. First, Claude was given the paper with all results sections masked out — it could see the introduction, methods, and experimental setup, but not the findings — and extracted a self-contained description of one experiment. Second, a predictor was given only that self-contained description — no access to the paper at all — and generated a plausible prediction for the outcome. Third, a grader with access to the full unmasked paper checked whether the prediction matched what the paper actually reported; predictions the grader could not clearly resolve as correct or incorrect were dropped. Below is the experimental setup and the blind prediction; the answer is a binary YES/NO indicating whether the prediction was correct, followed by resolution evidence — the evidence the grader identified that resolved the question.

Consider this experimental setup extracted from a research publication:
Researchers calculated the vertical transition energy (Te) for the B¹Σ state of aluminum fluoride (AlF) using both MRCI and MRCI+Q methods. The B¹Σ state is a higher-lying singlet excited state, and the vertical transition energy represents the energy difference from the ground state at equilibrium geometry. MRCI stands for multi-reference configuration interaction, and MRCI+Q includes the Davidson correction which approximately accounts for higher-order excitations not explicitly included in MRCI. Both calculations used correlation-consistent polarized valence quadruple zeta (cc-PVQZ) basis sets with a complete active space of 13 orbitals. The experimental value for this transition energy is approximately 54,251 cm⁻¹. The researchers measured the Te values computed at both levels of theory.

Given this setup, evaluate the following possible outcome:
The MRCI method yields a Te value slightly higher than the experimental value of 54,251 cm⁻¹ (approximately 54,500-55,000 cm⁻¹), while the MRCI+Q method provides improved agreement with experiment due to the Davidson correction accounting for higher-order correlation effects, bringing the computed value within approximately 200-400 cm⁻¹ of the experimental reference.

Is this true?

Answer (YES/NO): NO